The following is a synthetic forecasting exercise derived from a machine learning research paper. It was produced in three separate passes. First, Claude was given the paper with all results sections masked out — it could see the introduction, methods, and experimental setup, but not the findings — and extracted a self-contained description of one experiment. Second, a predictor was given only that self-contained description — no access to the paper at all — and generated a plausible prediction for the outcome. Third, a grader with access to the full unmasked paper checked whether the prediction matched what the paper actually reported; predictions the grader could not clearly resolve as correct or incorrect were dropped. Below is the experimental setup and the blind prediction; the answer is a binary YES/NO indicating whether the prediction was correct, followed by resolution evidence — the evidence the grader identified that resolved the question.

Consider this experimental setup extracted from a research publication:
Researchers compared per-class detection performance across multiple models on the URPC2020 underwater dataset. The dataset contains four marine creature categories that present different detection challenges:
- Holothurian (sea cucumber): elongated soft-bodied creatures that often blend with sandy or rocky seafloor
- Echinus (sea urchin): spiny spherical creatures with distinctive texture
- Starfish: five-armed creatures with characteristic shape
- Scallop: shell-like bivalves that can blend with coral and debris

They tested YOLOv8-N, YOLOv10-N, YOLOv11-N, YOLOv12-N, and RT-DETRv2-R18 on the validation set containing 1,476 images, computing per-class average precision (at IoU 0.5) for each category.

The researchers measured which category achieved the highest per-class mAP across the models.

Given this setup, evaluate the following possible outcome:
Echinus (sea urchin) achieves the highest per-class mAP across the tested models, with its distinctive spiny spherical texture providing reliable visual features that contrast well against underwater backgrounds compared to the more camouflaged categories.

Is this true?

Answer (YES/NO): YES